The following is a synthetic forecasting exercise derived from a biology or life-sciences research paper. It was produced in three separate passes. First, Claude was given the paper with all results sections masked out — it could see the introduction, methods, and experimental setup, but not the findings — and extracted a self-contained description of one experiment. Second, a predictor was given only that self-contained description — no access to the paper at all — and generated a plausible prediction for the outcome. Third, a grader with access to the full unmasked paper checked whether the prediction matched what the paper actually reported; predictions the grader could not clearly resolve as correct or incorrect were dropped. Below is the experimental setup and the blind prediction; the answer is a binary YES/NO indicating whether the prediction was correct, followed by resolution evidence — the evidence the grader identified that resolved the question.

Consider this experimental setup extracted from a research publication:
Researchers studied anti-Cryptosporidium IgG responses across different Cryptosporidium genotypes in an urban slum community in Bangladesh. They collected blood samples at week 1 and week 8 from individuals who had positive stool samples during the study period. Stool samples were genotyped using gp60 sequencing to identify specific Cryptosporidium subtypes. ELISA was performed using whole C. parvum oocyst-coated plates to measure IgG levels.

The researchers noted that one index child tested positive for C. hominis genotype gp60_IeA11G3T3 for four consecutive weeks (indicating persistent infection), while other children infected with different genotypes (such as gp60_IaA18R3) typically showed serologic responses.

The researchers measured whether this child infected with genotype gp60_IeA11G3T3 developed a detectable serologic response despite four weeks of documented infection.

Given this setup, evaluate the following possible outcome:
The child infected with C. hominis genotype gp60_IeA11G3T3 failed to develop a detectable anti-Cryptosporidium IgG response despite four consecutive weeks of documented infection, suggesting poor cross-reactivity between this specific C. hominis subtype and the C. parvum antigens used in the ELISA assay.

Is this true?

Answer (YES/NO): YES